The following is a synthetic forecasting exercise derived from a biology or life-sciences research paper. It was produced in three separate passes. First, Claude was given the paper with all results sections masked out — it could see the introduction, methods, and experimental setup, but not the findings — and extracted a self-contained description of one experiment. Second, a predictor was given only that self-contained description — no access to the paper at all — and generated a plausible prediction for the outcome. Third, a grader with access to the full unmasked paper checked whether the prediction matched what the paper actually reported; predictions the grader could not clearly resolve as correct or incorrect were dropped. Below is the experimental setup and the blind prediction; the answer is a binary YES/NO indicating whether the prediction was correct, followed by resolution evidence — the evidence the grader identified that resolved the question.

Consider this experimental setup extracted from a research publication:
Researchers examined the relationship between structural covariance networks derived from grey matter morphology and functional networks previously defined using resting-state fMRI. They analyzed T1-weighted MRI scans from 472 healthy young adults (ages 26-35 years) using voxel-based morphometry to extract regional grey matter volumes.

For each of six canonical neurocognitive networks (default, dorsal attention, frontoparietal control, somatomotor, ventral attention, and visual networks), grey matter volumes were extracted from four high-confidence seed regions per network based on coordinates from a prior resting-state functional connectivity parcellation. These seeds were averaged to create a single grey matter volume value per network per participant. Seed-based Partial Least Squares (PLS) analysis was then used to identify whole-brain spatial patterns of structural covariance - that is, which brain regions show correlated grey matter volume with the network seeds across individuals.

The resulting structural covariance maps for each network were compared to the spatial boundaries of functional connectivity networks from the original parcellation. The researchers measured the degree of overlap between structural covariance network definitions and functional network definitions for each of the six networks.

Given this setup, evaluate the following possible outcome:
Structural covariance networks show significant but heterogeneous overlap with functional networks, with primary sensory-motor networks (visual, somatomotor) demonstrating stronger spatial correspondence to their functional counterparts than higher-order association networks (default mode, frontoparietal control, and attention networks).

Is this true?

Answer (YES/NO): NO